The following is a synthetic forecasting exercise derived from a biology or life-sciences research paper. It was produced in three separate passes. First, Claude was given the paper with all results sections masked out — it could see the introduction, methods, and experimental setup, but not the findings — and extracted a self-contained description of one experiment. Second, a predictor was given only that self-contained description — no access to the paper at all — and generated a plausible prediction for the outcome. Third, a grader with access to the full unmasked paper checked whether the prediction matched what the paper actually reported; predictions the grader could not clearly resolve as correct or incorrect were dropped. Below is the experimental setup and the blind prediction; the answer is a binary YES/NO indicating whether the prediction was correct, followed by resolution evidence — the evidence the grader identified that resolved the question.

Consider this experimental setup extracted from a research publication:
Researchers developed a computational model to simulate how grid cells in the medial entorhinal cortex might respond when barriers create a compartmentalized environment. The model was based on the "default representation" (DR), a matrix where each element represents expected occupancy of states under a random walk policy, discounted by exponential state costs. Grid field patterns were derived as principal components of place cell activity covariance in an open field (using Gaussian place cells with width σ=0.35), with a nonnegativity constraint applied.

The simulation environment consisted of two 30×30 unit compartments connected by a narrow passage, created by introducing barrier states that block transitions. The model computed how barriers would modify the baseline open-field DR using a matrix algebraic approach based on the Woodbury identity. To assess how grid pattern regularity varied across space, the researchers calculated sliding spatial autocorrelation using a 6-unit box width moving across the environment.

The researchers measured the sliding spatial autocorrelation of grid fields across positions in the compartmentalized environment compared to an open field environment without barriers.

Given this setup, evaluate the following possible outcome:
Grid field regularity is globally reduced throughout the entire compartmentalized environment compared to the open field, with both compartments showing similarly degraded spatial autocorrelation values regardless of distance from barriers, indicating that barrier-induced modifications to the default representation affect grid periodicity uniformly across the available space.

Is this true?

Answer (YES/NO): NO